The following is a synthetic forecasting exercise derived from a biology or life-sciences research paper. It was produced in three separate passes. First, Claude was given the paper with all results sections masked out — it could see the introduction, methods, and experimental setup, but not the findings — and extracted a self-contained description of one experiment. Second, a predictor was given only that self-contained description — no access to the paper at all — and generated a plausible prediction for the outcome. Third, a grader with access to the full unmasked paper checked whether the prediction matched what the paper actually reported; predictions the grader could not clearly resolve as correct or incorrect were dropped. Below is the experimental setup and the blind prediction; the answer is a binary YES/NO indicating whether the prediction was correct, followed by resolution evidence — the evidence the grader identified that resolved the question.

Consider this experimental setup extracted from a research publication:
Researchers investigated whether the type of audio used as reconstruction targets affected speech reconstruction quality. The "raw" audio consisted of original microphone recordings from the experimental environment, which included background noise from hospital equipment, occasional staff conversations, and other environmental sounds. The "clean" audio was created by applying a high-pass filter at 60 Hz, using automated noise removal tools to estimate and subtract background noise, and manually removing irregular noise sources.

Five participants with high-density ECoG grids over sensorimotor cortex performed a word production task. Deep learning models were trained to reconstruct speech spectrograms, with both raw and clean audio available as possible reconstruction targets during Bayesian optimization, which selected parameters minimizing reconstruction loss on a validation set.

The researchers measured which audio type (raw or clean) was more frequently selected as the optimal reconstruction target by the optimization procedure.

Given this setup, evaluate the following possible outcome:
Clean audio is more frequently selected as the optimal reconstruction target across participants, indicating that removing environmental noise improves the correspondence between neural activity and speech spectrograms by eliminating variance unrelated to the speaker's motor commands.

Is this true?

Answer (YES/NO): YES